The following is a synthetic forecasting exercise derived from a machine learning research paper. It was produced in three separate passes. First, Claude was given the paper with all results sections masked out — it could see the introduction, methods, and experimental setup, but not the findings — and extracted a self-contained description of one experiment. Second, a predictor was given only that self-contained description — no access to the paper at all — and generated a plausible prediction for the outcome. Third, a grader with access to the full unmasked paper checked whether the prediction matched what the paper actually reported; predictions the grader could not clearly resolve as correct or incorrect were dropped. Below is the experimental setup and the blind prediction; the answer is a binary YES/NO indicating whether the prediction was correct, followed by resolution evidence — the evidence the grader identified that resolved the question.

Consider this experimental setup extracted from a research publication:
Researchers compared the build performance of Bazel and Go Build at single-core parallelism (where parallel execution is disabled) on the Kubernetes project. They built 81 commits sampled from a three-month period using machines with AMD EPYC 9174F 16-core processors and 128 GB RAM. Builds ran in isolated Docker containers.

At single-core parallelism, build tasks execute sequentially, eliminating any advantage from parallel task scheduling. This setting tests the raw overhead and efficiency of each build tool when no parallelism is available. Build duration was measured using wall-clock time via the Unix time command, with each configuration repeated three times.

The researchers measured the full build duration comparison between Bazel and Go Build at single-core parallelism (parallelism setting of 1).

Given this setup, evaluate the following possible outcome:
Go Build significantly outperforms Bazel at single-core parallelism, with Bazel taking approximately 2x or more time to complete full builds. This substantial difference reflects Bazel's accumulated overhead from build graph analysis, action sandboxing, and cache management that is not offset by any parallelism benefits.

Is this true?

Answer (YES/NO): NO